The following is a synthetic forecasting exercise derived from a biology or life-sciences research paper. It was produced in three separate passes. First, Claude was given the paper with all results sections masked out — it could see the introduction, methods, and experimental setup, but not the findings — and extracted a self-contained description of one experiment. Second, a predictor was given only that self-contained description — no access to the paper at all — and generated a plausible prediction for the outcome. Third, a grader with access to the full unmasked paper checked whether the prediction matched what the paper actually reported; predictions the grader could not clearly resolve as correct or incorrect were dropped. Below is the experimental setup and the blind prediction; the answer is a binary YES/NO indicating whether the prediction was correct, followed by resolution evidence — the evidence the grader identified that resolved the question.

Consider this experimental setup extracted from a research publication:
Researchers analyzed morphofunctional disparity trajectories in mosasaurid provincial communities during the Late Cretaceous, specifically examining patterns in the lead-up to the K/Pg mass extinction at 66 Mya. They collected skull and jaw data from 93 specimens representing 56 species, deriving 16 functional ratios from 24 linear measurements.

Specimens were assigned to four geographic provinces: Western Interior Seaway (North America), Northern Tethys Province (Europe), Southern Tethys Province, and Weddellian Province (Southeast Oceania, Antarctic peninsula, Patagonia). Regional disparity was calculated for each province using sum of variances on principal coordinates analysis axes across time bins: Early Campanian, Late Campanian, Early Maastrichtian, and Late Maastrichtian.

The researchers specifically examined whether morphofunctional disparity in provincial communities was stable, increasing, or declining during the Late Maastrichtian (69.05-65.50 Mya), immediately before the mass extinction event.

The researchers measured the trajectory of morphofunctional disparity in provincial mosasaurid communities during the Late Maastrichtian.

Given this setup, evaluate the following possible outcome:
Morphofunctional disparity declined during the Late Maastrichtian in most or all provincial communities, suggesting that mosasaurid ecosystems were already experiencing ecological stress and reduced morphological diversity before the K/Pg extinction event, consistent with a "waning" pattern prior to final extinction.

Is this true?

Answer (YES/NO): YES